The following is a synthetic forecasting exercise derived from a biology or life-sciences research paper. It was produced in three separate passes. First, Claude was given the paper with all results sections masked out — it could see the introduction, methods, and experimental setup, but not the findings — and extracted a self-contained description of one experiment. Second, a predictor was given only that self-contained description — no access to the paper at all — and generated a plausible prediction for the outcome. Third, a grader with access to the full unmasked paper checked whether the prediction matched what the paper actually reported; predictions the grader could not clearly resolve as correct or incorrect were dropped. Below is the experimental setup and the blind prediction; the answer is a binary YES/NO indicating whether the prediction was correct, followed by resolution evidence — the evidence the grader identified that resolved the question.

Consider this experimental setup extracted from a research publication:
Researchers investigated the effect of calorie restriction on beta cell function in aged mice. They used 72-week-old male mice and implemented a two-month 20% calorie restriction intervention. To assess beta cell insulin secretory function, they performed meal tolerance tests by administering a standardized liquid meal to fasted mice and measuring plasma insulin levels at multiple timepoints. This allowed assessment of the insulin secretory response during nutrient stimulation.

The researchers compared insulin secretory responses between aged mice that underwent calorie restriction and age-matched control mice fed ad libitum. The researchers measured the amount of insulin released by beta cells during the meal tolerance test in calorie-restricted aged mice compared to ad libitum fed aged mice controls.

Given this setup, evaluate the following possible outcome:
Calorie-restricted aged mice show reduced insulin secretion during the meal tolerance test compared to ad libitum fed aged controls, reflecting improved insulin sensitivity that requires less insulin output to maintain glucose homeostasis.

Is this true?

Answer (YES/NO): YES